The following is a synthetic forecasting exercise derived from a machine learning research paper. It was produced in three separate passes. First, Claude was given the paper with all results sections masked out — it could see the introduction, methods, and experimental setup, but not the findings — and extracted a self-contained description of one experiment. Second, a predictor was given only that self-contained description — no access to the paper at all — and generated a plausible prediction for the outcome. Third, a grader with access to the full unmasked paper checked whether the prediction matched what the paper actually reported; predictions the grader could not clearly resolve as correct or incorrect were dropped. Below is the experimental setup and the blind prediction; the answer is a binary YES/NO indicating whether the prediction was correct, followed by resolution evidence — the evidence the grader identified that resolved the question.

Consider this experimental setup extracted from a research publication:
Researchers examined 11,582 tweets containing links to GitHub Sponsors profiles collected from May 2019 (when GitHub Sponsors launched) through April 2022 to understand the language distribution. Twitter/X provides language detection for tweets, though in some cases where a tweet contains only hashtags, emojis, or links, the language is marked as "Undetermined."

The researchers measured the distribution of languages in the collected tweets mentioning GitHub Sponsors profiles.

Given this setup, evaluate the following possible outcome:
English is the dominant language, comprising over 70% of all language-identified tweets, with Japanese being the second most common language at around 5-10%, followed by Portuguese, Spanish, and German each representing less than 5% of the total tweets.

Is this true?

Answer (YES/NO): NO